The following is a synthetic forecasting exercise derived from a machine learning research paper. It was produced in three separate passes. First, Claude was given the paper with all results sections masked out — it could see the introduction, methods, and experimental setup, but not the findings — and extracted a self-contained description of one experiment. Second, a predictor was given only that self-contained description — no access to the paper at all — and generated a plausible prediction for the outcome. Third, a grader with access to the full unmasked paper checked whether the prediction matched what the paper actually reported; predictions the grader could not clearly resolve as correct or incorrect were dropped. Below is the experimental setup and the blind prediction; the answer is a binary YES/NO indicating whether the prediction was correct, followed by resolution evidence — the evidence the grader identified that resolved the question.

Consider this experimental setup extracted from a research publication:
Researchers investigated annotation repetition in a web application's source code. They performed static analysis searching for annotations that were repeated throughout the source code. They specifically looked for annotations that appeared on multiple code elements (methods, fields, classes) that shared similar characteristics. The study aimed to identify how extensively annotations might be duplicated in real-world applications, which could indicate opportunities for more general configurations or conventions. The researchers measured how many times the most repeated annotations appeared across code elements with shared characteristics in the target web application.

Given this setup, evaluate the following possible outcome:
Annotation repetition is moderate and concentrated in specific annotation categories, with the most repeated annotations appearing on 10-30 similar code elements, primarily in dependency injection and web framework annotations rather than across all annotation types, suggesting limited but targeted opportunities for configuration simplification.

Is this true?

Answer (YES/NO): NO